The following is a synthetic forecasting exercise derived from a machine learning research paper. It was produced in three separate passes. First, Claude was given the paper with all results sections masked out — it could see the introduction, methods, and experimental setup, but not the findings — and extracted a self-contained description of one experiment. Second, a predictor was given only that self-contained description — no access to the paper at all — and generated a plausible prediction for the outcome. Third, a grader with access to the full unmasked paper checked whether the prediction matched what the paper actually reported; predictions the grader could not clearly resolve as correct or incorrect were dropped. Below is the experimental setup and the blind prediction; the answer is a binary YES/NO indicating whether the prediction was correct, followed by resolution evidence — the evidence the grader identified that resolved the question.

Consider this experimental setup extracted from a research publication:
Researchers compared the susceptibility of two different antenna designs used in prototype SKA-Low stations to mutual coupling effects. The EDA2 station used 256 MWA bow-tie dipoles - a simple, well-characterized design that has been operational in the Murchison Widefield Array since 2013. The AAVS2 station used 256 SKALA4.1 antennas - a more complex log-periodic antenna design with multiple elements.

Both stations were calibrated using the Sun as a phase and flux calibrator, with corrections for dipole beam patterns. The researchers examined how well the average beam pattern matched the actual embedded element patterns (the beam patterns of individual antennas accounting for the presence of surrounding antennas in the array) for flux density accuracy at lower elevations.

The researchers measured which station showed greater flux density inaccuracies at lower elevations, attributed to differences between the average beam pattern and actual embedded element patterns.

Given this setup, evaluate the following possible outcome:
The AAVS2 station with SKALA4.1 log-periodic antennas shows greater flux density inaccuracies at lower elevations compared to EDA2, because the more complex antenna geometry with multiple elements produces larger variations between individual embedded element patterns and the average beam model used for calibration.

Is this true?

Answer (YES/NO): YES